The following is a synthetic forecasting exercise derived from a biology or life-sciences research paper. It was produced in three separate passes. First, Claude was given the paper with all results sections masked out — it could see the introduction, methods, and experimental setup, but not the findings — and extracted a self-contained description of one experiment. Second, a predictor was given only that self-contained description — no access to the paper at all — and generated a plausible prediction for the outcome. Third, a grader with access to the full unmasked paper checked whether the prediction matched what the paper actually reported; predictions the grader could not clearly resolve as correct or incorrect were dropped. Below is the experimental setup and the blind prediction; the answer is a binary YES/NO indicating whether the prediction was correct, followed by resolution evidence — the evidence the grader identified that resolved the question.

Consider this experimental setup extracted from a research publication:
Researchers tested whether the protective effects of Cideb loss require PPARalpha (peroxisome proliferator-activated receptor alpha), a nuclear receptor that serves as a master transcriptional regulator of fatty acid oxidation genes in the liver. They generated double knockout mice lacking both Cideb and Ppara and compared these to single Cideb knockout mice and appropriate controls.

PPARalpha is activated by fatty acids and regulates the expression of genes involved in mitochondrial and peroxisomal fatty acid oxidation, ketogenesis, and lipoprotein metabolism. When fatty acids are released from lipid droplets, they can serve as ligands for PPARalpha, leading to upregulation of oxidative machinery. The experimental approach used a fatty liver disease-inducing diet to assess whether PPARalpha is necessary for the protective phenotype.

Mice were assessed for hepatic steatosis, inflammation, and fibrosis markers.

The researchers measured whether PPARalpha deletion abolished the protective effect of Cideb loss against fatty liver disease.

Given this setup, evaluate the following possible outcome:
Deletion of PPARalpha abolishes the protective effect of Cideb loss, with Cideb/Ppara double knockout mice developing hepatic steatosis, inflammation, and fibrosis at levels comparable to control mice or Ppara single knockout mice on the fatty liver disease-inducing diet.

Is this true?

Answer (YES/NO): NO